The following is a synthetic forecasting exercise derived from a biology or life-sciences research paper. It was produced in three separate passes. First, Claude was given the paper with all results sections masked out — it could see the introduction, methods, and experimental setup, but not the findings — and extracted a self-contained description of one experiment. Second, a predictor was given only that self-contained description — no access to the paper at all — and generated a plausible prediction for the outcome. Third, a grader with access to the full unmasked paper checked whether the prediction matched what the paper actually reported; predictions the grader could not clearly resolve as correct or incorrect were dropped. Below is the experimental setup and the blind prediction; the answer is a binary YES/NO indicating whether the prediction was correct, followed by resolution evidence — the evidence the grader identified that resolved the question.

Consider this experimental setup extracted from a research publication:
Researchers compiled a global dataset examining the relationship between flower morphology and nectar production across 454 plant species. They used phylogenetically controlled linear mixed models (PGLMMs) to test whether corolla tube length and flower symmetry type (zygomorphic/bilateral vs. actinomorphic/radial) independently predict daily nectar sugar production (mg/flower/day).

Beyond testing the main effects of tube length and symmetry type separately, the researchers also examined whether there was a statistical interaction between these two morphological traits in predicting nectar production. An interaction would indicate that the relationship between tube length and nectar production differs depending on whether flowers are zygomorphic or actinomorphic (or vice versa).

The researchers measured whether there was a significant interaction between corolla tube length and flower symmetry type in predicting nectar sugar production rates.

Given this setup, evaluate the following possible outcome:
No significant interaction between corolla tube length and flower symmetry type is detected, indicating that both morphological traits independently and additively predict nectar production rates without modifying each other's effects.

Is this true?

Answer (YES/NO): NO